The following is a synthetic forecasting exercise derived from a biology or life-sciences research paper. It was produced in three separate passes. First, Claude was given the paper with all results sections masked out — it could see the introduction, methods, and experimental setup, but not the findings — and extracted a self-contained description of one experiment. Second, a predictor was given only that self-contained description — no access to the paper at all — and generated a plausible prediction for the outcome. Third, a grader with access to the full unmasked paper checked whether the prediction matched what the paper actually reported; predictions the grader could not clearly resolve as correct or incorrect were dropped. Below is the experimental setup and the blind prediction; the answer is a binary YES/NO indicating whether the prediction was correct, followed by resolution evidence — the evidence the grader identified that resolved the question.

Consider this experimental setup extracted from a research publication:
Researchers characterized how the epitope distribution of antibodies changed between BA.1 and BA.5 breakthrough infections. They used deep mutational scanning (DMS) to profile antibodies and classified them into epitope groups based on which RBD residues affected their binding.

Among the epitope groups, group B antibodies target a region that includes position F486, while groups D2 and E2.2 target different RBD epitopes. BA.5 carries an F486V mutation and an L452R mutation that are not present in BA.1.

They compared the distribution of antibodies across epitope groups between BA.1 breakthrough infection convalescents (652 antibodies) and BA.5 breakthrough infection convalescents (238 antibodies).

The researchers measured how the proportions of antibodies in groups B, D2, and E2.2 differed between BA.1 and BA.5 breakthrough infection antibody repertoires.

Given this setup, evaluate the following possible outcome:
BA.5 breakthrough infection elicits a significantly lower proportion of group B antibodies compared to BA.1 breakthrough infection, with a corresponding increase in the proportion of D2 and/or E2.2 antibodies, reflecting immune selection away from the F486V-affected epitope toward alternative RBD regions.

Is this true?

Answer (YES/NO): YES